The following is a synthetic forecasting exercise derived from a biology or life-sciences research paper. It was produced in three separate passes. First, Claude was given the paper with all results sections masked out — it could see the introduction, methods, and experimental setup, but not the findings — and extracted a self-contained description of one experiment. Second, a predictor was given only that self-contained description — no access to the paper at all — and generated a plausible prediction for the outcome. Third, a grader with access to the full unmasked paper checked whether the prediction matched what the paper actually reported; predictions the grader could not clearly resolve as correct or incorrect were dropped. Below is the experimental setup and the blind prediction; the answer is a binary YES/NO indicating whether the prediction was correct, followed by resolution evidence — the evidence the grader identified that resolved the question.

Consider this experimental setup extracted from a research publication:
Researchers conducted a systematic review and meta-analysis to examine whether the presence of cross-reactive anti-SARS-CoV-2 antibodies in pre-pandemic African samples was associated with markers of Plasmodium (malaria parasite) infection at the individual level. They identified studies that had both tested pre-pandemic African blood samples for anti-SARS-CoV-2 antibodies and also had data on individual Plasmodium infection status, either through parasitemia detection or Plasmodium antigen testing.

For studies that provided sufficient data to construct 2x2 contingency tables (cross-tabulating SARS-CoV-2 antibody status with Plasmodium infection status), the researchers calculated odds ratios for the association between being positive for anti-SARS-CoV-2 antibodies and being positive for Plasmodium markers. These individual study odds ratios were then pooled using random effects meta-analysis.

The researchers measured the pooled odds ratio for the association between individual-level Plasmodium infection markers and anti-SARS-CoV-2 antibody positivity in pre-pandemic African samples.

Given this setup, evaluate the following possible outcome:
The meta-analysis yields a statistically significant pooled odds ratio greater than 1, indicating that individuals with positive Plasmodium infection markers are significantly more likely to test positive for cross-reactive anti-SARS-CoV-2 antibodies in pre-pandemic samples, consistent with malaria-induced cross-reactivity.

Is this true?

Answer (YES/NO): NO